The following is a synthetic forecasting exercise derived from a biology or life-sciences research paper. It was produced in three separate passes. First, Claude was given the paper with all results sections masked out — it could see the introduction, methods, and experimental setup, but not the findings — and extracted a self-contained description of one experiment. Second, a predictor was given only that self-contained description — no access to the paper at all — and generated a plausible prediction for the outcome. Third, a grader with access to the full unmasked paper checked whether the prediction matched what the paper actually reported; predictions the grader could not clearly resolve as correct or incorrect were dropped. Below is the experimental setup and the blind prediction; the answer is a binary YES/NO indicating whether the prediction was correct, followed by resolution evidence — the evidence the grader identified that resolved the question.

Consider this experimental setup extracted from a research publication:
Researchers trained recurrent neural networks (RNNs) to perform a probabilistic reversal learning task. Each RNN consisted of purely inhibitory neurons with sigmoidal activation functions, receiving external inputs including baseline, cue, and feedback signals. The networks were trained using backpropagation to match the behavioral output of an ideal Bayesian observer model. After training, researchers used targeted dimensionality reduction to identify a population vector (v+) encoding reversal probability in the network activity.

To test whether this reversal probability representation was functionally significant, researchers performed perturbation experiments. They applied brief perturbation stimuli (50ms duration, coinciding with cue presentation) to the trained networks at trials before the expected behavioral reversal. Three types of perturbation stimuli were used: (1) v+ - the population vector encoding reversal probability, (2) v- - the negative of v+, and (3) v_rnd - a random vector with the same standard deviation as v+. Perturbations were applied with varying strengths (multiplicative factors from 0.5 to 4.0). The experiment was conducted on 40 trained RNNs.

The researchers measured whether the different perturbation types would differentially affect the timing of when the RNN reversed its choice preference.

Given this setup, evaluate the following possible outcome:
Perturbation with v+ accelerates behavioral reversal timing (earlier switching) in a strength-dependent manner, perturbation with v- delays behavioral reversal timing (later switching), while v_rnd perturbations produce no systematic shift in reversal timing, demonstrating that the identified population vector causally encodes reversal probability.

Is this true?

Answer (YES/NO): YES